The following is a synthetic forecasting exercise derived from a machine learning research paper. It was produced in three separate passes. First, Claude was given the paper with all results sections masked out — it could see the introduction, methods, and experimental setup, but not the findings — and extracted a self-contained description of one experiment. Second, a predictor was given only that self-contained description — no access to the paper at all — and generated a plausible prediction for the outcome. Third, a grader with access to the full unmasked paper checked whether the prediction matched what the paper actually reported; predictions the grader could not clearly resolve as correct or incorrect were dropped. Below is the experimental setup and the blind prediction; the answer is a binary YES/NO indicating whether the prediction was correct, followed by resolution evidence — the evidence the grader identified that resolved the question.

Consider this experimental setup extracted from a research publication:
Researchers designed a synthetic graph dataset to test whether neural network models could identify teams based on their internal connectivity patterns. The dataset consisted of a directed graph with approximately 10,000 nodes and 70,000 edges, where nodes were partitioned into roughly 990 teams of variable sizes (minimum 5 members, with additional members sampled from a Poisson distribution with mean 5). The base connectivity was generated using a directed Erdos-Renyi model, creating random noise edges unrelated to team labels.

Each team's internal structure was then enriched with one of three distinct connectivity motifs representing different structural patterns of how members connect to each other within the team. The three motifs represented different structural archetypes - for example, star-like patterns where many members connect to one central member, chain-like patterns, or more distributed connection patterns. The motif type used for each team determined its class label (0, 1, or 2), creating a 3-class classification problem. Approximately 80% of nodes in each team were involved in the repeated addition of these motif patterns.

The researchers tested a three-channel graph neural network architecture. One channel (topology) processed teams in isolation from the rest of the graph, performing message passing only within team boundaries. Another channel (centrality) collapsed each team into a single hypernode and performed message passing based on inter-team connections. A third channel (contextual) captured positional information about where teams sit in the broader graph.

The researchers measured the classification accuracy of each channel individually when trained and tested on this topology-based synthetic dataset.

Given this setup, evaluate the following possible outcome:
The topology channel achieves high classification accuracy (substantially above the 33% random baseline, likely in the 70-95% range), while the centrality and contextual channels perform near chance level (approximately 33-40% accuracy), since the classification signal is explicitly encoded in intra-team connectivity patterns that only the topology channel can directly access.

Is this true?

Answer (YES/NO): NO